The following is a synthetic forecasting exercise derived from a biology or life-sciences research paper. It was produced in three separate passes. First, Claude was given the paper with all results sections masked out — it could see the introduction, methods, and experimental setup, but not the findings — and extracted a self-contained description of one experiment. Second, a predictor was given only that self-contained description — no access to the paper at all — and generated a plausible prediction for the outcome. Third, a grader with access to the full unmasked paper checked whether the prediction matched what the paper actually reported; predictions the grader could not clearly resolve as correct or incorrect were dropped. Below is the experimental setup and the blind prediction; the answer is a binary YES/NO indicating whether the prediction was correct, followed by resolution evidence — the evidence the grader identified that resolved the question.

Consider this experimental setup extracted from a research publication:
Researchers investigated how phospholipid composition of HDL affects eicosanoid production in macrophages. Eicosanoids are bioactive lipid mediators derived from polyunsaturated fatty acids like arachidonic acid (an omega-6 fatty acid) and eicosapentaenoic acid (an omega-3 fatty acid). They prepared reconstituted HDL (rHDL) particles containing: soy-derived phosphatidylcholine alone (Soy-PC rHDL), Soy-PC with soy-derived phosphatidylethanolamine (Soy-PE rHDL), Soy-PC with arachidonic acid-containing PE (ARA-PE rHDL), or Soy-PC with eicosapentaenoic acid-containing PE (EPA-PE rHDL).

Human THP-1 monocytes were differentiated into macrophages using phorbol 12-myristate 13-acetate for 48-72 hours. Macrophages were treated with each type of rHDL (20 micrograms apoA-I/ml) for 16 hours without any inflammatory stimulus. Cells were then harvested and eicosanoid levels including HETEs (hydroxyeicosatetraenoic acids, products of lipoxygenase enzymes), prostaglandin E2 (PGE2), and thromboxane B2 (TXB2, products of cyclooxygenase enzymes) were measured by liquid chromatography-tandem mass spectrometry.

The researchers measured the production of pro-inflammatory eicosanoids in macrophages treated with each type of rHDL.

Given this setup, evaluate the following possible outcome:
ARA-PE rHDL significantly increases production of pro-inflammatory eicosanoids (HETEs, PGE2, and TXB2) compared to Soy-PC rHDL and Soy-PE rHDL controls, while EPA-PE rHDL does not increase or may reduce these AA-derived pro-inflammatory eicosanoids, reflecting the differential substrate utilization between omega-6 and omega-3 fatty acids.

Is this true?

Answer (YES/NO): YES